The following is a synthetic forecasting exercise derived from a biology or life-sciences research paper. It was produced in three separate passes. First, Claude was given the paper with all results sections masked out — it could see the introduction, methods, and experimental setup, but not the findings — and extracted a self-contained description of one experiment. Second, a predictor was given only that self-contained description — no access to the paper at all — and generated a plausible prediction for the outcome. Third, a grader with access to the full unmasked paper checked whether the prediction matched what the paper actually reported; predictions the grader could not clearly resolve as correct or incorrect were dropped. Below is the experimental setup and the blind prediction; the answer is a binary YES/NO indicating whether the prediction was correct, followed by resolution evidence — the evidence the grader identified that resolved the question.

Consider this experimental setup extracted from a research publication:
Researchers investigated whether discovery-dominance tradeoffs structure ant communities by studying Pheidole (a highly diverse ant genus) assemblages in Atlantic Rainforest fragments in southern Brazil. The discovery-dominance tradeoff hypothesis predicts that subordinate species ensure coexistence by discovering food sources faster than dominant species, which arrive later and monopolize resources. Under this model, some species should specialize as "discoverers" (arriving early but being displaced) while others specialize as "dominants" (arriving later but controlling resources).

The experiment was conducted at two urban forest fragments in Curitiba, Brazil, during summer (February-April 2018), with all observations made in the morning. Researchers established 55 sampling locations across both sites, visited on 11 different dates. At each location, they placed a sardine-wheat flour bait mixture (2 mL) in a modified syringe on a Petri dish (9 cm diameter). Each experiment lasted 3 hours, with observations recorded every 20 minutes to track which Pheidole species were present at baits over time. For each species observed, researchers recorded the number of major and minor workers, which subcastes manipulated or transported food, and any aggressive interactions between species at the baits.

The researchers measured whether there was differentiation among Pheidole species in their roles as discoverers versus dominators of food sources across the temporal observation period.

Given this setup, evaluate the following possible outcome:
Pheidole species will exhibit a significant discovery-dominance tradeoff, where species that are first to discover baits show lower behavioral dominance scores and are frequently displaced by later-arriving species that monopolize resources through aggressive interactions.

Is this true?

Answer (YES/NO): NO